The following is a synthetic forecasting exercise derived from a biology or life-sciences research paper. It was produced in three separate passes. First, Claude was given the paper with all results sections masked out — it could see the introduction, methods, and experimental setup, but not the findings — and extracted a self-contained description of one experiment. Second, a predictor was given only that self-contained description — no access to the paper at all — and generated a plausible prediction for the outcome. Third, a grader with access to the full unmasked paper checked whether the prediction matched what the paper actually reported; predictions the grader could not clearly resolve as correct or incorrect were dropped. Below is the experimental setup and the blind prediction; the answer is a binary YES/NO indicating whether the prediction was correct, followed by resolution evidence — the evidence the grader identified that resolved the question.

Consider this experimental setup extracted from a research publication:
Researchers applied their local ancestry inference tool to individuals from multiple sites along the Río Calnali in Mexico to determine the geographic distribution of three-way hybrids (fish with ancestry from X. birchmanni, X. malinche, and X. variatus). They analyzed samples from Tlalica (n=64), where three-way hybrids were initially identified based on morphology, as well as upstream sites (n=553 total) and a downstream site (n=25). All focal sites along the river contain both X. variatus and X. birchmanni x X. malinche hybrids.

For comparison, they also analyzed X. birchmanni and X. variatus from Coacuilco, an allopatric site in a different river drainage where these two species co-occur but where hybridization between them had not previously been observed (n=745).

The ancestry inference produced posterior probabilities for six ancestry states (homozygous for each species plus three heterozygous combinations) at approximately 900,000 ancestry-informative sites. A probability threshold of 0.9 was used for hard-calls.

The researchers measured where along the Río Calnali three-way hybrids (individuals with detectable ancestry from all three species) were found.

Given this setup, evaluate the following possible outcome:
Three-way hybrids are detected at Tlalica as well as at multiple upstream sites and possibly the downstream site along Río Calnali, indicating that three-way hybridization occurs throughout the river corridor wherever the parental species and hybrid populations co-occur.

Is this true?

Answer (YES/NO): NO